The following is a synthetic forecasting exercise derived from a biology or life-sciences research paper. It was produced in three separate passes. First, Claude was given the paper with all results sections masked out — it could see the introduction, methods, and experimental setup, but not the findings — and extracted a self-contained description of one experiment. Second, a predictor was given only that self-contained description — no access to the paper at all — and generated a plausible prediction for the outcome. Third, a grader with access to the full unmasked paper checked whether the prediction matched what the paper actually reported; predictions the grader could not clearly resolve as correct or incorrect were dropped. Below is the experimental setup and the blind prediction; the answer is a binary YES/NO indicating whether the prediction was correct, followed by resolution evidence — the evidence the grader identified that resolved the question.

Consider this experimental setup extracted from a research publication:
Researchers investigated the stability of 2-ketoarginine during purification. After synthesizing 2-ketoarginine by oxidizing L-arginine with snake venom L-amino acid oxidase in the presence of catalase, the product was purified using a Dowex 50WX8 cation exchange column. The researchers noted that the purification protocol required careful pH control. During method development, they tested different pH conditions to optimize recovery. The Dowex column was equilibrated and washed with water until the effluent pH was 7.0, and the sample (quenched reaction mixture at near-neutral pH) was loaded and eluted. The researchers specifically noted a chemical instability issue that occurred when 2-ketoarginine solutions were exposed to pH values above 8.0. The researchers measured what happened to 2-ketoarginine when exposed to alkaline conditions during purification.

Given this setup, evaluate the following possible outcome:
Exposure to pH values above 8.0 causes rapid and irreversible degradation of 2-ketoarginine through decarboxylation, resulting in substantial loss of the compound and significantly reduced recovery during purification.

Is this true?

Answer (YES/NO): NO